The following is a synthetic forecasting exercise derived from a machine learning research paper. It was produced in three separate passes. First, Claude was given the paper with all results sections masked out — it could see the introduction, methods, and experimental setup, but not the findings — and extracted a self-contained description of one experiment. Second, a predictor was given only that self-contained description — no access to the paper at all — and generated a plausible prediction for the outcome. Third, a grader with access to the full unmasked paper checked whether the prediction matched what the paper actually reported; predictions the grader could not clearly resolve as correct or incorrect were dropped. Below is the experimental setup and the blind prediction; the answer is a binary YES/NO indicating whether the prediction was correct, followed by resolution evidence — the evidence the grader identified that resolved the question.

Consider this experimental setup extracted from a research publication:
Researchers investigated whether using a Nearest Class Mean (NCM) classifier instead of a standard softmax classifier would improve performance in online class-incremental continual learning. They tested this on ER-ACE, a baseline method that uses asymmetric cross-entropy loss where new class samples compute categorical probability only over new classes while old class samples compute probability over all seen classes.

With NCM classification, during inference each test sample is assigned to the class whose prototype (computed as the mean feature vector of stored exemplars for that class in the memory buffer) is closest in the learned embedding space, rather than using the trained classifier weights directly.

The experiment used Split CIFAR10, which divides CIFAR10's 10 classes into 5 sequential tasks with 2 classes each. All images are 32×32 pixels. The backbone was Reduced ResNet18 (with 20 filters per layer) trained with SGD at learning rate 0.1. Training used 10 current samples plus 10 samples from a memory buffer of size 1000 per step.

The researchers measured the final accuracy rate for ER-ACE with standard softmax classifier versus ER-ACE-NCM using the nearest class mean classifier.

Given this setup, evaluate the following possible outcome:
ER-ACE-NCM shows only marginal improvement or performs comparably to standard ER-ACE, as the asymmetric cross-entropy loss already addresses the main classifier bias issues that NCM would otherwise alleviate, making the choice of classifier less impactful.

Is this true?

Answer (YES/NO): NO